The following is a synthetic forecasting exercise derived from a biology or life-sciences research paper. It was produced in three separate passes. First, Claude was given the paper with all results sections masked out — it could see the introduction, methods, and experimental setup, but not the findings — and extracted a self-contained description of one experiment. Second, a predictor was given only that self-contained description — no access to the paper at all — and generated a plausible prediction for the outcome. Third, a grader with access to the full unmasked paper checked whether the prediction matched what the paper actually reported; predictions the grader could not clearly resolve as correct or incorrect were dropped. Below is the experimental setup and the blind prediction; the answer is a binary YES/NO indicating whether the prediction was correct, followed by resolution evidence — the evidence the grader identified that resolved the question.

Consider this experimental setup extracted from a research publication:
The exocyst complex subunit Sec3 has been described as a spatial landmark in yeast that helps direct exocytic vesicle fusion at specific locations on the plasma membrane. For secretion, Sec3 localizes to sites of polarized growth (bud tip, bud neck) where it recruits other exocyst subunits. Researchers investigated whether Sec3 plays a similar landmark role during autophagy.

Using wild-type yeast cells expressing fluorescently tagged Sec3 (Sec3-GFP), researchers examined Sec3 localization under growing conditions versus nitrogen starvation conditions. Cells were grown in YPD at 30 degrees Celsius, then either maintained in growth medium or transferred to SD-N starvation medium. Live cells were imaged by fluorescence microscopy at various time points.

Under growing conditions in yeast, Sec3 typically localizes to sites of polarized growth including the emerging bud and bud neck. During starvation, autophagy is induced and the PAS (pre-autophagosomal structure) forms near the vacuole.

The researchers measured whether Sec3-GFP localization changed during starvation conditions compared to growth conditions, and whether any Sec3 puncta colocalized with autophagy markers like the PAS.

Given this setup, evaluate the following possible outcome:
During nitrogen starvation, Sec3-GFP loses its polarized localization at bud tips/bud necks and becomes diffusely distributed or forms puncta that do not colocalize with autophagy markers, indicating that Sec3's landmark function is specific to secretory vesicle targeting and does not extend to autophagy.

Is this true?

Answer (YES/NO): NO